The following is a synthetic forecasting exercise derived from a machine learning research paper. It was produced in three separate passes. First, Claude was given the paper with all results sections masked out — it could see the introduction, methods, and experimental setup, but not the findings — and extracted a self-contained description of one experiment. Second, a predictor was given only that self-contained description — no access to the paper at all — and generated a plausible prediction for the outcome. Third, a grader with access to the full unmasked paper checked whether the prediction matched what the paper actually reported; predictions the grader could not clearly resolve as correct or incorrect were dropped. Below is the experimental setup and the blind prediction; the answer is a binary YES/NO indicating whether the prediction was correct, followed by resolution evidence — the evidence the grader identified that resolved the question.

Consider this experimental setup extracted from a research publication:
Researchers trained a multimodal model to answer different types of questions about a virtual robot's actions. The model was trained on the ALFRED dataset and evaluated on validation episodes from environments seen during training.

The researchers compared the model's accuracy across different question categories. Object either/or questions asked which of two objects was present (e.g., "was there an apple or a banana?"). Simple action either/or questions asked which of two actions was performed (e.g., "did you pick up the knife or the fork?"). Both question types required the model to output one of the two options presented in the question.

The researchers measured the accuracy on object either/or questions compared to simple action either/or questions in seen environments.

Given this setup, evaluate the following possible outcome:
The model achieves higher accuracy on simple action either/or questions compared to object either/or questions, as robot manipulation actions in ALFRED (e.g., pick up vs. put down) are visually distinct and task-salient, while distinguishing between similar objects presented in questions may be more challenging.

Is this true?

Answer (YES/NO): NO